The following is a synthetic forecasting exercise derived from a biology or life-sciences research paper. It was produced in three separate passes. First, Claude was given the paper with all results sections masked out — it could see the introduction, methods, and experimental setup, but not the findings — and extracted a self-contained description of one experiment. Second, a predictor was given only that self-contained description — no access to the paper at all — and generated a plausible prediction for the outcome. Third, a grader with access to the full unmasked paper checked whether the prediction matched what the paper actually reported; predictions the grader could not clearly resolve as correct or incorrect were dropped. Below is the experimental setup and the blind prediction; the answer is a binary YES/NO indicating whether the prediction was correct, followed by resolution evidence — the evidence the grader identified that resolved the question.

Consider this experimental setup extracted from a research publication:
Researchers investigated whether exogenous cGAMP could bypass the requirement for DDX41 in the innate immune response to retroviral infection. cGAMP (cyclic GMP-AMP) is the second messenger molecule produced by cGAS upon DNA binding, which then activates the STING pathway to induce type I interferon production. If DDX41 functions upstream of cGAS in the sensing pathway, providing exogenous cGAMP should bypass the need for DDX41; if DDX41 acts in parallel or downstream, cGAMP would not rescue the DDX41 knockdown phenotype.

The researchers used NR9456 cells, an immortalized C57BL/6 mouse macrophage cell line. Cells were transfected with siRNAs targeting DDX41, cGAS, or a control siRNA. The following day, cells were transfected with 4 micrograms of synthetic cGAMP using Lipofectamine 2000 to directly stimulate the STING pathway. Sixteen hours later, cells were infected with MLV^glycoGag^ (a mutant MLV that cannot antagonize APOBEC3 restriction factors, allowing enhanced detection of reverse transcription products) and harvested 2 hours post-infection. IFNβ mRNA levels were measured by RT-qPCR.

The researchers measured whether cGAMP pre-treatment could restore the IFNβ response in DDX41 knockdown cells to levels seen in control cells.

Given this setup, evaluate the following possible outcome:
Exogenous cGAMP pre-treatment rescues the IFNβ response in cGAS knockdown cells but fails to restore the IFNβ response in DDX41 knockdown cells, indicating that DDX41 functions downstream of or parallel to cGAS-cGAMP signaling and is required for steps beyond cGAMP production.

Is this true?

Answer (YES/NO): YES